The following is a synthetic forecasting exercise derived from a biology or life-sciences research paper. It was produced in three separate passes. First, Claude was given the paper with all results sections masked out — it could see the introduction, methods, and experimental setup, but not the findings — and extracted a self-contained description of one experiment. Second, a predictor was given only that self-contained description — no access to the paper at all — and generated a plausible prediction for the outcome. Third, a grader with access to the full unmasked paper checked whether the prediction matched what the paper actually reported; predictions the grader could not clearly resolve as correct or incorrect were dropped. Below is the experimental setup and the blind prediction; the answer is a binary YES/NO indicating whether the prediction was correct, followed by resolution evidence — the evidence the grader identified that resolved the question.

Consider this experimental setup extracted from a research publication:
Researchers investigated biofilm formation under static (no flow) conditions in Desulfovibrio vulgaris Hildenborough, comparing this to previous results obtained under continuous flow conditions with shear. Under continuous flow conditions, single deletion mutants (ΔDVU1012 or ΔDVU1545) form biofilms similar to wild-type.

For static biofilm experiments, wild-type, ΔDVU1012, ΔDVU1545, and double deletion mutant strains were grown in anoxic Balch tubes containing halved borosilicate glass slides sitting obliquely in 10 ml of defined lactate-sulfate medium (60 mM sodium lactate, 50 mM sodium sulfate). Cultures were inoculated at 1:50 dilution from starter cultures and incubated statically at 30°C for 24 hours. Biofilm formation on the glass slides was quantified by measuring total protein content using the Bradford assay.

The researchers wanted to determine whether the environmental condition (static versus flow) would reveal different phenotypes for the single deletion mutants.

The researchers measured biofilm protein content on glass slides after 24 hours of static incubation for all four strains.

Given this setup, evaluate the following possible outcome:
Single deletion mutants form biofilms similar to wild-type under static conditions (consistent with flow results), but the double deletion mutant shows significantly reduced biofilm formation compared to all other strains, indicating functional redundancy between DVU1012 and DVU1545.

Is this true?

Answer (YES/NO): NO